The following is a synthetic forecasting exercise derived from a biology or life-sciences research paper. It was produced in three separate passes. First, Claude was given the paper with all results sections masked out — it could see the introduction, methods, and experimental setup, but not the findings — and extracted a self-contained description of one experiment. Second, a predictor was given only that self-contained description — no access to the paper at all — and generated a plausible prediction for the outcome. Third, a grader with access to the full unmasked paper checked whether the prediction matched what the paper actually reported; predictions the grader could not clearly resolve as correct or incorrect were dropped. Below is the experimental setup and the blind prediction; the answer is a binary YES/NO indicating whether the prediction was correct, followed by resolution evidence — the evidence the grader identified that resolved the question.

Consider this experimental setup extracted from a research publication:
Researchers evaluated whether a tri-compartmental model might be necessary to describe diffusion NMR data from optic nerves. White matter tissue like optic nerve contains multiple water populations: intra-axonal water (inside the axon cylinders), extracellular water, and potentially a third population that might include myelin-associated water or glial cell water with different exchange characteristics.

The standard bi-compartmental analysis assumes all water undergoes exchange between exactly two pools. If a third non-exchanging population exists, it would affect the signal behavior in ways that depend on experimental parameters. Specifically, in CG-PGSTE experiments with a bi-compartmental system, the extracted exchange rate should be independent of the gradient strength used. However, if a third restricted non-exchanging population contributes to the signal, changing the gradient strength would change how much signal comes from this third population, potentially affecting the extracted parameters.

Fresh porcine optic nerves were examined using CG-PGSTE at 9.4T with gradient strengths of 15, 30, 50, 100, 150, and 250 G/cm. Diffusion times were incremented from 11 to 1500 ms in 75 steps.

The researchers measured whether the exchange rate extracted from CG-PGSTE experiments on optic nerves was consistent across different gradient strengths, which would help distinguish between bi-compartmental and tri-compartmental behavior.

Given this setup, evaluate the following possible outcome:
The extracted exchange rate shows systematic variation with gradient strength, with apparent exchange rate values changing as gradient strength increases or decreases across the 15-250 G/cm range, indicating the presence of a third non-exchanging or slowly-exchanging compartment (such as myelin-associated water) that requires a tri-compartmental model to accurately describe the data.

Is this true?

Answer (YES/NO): YES